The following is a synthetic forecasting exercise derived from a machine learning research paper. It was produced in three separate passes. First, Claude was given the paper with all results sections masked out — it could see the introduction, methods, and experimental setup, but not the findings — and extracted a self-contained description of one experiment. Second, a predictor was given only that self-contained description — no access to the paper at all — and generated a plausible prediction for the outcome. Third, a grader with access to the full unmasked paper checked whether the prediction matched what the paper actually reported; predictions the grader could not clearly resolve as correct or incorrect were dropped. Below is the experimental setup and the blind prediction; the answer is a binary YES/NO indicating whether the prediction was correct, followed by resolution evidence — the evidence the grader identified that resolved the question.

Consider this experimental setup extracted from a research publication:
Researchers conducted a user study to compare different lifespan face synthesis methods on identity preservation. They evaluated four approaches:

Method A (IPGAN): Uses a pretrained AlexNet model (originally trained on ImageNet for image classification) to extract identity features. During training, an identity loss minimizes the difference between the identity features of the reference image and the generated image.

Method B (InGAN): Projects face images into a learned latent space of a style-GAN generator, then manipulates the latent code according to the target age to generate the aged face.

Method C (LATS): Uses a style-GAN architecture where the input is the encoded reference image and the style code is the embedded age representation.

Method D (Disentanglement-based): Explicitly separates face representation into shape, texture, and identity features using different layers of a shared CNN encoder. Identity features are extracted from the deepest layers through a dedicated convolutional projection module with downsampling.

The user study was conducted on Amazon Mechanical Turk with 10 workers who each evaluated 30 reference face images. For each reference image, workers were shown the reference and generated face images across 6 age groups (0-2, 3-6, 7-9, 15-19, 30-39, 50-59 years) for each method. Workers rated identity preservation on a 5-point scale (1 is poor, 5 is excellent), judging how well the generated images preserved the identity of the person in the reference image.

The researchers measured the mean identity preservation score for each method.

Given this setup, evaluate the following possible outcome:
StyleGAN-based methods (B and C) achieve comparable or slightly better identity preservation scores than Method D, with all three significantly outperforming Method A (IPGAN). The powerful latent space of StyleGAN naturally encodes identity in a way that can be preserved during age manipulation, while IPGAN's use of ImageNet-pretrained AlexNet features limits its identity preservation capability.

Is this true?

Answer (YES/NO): NO